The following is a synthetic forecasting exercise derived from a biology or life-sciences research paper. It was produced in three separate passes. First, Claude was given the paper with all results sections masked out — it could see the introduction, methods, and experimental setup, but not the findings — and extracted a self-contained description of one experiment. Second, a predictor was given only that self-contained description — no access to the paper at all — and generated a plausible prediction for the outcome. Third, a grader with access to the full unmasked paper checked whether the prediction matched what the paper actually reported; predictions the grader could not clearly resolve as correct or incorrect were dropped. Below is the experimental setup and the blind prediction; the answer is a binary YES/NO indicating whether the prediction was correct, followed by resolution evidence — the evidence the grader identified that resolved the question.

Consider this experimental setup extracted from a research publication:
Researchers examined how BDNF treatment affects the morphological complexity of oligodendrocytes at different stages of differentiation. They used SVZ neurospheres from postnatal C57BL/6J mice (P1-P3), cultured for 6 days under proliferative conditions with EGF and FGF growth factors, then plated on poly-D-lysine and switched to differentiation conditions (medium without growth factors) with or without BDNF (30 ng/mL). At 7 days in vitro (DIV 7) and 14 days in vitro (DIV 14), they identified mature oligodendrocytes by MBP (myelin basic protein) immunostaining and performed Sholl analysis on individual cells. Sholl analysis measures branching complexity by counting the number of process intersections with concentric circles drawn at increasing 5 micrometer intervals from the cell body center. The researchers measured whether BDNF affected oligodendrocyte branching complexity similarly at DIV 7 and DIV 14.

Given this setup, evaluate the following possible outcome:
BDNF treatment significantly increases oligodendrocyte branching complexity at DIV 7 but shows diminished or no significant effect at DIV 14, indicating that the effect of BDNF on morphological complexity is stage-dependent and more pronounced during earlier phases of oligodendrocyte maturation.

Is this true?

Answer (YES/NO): NO